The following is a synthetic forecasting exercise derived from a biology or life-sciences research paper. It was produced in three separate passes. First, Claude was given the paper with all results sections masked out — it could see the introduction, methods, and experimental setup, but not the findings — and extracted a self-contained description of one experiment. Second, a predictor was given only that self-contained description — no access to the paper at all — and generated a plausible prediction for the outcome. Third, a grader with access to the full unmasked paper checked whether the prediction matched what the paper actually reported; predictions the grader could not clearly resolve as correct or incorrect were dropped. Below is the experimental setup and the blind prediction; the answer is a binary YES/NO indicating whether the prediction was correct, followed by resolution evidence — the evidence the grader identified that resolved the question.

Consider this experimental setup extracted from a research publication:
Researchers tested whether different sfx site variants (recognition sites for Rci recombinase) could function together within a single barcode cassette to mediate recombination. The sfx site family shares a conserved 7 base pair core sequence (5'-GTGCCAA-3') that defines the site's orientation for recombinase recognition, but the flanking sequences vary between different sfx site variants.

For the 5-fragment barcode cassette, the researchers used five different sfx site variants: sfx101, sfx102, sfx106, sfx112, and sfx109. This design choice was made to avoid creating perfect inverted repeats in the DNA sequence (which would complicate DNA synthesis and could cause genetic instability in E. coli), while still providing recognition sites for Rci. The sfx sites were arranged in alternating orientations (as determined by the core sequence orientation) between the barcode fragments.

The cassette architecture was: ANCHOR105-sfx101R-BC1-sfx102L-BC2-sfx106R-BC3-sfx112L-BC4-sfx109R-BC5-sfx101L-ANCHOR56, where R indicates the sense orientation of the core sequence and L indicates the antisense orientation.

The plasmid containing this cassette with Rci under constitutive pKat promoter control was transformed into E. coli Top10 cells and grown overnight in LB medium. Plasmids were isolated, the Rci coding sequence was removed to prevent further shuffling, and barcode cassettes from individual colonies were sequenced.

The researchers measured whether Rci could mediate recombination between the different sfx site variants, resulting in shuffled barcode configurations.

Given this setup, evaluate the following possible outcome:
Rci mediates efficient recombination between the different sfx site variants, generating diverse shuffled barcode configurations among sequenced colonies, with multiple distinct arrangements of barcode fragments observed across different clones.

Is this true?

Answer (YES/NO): YES